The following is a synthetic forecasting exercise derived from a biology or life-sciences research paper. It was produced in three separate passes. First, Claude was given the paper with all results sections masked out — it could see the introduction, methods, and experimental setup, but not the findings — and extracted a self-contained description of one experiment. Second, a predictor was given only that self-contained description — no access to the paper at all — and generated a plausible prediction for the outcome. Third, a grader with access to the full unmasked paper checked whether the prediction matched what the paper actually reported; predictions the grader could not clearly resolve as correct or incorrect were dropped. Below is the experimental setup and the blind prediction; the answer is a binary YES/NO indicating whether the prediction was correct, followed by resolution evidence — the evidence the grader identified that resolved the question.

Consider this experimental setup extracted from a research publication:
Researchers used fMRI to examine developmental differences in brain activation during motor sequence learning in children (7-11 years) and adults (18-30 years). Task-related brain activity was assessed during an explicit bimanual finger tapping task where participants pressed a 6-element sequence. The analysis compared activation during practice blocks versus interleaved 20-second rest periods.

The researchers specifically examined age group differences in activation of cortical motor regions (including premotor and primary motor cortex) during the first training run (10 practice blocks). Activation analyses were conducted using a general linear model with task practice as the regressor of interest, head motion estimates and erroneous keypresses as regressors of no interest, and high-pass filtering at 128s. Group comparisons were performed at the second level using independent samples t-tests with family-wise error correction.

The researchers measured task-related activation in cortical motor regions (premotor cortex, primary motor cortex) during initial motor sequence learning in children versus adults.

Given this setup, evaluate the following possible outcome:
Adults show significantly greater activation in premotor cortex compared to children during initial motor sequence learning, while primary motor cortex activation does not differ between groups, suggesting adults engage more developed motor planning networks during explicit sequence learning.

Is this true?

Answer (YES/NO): NO